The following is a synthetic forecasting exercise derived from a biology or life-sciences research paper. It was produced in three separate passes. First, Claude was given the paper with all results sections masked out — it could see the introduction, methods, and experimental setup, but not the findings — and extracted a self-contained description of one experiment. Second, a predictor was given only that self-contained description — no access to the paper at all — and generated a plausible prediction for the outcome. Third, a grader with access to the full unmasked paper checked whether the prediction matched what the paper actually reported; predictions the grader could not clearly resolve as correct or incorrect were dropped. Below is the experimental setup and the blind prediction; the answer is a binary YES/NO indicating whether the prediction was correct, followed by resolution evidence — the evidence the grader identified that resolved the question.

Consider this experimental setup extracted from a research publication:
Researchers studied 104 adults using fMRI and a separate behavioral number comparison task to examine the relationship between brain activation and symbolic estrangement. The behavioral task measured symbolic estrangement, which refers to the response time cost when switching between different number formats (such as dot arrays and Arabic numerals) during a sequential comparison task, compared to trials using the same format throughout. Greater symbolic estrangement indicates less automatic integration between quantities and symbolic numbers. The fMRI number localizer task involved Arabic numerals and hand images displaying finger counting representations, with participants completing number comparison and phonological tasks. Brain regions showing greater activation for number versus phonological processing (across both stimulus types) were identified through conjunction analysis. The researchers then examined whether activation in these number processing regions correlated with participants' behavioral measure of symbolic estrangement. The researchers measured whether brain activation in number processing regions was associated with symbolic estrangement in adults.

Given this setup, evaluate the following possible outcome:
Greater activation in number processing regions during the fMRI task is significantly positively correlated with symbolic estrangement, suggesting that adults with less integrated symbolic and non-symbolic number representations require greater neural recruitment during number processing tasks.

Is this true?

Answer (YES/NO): NO